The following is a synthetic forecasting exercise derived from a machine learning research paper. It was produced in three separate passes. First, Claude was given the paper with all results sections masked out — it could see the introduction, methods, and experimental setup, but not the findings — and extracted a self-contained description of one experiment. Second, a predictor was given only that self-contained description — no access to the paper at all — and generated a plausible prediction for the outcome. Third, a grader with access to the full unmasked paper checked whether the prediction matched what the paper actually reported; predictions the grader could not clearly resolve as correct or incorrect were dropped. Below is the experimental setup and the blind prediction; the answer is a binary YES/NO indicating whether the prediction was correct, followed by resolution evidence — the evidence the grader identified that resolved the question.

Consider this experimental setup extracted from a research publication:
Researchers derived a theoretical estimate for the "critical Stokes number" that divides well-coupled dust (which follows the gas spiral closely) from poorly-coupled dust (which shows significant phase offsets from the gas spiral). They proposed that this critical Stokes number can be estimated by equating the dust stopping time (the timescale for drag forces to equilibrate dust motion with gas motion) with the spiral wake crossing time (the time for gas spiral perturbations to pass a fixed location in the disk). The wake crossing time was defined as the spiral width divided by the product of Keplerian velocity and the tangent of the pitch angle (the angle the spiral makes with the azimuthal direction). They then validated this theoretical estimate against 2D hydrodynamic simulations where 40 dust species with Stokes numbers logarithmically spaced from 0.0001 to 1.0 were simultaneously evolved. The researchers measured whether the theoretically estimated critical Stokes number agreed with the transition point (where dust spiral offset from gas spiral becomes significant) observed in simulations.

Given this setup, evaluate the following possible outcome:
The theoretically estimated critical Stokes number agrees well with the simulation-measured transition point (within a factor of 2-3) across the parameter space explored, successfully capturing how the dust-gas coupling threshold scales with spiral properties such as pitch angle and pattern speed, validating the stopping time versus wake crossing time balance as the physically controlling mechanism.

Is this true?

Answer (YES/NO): NO